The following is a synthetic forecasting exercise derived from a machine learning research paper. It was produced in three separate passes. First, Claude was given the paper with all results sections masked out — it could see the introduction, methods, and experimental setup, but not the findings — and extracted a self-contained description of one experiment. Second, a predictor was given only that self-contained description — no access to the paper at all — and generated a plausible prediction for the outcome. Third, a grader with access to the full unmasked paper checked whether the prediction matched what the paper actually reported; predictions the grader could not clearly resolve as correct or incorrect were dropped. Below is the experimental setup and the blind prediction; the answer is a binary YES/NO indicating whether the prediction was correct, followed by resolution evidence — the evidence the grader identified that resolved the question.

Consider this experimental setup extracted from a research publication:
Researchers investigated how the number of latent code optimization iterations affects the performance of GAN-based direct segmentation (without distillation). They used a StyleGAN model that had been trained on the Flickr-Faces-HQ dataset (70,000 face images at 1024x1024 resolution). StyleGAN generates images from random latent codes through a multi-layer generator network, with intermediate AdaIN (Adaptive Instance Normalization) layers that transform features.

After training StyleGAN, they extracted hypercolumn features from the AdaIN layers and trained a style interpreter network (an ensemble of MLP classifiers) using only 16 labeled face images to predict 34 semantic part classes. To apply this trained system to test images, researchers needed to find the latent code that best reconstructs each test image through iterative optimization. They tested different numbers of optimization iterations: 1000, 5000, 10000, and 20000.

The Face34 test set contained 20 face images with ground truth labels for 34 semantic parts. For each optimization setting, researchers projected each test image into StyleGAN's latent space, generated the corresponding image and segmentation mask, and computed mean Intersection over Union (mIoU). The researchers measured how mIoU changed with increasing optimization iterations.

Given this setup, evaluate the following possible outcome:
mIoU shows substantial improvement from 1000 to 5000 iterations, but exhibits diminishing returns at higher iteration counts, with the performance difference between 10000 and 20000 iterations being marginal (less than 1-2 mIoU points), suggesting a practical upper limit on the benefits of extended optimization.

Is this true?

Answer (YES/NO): NO